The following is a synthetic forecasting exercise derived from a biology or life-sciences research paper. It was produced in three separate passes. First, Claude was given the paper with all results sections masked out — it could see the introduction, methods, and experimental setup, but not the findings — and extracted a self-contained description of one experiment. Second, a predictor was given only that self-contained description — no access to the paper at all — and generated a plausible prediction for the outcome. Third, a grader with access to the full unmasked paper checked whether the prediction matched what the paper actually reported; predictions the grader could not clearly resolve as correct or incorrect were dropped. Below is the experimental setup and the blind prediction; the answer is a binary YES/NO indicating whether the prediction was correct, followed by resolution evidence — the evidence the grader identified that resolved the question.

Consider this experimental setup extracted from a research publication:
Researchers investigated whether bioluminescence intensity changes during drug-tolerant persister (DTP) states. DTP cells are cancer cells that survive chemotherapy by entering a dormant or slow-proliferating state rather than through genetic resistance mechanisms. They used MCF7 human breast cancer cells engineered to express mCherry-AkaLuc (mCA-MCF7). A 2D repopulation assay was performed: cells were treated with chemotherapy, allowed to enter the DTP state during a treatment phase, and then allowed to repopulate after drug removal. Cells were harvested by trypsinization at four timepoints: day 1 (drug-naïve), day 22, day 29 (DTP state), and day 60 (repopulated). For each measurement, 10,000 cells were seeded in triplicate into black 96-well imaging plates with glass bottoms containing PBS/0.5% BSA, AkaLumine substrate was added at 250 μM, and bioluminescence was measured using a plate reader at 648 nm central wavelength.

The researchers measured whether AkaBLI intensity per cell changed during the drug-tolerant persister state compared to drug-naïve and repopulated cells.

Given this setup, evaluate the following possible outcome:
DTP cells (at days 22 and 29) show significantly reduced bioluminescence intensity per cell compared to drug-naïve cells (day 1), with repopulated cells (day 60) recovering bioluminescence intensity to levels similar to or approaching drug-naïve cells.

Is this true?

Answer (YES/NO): NO